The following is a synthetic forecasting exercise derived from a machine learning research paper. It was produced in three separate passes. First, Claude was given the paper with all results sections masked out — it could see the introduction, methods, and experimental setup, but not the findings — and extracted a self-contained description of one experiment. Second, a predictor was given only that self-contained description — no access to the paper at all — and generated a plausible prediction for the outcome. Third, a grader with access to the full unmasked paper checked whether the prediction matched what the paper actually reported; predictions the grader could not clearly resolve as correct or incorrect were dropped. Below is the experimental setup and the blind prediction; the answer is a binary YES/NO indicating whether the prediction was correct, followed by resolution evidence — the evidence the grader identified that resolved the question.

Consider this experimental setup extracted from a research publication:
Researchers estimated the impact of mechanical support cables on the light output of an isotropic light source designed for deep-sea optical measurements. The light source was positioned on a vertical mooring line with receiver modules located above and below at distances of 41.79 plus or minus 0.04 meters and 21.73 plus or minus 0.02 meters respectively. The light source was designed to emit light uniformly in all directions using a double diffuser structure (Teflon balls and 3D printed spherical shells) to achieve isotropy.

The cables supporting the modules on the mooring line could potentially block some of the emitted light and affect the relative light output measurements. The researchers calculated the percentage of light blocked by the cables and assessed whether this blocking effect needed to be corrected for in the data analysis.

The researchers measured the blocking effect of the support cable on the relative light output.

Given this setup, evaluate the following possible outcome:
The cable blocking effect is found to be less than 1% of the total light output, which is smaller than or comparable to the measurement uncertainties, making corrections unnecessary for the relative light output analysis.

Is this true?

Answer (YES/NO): YES